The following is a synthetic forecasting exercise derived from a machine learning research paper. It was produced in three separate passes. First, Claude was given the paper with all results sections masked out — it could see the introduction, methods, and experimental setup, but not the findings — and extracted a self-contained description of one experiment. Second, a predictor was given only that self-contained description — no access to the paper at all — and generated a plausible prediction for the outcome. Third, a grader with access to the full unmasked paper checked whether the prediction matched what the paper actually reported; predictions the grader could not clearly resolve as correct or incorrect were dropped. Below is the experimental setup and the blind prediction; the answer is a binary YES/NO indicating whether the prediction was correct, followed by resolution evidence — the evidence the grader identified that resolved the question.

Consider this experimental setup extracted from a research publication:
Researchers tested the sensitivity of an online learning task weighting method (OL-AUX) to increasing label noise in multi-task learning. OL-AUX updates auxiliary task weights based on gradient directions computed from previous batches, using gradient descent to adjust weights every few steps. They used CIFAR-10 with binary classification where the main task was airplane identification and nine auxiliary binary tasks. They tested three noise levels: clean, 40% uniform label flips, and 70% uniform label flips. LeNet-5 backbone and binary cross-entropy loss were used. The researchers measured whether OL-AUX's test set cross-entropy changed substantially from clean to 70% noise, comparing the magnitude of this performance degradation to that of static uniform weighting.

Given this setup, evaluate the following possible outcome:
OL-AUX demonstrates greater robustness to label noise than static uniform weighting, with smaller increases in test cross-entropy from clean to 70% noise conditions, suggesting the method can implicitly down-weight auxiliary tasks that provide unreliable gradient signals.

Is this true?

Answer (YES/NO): NO